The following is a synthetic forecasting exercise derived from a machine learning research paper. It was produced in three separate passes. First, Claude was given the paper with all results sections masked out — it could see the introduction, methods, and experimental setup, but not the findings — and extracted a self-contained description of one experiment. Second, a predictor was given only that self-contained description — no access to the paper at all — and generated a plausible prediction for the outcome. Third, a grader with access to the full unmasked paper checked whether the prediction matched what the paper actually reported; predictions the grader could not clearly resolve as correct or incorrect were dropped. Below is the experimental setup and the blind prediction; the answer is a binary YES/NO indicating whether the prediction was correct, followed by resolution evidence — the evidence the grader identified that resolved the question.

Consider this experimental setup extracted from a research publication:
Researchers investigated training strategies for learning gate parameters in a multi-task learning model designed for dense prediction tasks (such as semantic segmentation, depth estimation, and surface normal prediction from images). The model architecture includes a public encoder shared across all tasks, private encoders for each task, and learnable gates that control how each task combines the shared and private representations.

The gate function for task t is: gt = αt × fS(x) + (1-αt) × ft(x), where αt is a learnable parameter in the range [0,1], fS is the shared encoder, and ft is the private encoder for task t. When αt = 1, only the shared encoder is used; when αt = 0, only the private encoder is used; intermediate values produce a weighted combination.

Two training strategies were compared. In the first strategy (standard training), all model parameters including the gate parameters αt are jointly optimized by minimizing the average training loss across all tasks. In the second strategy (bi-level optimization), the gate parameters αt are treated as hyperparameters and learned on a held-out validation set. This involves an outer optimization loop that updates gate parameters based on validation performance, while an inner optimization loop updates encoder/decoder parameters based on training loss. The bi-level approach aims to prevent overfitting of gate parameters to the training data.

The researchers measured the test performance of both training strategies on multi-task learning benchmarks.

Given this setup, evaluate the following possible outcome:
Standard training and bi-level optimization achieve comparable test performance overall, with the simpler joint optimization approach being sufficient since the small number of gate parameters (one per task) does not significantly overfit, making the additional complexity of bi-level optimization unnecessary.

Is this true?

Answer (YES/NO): NO